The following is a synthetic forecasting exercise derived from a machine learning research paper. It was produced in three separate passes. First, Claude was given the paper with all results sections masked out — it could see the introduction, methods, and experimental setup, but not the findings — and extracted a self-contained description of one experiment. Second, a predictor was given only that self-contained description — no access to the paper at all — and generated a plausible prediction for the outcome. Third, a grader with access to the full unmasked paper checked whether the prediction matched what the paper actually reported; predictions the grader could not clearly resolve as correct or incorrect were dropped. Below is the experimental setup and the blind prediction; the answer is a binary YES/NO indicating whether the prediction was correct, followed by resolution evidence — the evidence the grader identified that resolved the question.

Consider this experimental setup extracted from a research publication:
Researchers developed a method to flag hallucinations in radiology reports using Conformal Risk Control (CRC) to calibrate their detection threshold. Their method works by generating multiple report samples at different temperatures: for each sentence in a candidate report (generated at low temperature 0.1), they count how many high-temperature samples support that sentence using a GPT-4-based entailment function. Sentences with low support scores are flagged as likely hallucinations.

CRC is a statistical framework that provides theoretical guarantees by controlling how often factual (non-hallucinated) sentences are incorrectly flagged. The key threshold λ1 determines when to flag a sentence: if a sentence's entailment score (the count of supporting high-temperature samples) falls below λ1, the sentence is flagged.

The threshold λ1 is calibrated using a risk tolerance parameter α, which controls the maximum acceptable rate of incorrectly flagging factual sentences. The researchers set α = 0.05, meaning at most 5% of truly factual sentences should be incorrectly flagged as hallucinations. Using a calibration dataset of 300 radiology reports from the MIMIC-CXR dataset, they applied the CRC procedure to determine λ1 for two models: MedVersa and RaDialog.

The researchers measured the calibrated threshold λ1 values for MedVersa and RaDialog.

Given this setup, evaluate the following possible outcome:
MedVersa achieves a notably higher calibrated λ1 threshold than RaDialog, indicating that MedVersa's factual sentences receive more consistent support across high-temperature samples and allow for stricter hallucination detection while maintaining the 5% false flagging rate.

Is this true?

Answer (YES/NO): YES